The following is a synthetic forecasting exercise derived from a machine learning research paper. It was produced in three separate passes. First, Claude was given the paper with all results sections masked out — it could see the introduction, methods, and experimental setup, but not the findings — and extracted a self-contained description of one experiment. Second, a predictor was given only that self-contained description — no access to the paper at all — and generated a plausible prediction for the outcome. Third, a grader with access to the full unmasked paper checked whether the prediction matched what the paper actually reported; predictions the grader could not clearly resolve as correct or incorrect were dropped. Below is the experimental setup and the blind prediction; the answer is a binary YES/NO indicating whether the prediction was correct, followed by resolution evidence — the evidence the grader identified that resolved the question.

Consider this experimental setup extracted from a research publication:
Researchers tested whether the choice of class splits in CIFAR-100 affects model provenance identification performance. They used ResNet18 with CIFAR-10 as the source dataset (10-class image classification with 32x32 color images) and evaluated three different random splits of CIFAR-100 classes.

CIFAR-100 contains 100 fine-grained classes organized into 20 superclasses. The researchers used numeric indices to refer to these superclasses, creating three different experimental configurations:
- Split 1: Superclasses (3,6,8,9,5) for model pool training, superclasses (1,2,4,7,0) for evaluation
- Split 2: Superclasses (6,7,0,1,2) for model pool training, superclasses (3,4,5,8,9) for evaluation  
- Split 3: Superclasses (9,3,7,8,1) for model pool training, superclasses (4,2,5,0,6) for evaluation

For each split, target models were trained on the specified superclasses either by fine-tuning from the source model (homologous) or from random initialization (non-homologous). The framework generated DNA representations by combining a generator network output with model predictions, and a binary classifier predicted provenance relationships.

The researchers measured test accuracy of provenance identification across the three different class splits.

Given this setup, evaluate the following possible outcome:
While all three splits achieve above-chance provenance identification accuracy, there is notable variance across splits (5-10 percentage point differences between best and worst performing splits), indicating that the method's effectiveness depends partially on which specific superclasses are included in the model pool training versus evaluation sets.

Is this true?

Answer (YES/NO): NO